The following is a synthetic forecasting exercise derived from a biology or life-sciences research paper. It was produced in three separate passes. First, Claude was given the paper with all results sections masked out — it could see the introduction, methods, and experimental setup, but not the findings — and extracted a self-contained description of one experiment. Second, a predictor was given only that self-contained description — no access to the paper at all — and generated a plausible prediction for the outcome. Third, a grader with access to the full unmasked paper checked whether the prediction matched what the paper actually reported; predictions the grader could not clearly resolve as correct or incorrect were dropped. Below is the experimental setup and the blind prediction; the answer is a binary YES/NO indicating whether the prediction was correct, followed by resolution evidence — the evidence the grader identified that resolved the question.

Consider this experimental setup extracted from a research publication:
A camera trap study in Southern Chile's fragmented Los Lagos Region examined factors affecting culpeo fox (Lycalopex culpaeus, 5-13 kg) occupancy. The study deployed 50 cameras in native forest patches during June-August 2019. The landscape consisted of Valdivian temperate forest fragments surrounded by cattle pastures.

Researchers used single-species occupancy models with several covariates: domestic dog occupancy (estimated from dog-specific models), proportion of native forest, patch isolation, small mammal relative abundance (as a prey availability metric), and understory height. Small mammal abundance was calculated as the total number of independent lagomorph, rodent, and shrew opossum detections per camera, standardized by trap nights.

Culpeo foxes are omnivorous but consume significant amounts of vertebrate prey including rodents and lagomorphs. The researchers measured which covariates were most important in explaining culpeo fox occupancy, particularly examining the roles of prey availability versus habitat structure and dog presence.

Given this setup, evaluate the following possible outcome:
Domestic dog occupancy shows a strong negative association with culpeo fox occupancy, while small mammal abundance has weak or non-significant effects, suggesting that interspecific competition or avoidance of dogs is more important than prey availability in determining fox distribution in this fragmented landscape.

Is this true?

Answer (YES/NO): NO